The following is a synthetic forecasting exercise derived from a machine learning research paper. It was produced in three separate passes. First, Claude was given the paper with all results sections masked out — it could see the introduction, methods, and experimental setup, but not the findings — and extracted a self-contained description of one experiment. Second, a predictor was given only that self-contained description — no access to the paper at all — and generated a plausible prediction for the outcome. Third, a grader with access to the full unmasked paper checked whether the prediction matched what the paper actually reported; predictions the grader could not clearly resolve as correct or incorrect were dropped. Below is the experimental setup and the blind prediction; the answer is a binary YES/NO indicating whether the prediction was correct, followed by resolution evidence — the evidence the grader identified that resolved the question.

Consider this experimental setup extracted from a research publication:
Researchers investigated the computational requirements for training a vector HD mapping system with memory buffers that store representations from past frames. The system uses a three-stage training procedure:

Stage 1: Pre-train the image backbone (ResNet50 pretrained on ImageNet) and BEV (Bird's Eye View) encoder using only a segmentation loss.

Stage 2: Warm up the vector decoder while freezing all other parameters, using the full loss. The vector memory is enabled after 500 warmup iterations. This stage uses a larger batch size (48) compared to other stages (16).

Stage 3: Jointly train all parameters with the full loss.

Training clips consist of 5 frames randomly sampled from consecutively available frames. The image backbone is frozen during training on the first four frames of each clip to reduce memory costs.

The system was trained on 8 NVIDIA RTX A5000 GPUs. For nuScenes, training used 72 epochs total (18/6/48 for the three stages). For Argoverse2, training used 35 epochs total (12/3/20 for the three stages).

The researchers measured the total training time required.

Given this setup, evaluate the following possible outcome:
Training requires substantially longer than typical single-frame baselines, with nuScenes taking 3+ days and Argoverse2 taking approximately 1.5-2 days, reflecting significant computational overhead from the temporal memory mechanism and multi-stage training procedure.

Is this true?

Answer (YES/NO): NO